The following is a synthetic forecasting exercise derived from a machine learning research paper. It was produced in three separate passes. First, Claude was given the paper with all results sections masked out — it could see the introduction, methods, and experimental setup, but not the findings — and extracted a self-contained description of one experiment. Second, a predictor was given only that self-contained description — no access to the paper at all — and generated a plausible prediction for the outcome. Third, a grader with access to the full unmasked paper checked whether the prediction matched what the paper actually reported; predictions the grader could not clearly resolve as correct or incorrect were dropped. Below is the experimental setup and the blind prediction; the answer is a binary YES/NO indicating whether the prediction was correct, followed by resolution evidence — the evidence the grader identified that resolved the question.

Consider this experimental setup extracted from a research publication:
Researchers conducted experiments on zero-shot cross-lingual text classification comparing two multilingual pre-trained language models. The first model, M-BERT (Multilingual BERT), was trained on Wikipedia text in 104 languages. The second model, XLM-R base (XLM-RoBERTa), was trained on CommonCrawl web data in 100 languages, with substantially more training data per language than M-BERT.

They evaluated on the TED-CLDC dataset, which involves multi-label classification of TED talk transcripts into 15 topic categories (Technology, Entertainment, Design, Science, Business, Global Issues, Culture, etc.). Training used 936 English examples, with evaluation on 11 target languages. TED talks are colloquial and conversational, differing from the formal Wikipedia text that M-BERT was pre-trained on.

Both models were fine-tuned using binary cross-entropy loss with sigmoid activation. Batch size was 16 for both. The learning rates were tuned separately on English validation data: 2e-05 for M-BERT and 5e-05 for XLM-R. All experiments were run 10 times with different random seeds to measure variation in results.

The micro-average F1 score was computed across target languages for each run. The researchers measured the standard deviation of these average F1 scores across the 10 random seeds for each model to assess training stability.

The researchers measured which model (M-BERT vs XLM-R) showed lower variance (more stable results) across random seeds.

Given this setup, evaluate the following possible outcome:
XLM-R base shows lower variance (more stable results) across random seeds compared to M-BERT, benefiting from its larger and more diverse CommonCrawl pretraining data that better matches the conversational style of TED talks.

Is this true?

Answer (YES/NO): NO